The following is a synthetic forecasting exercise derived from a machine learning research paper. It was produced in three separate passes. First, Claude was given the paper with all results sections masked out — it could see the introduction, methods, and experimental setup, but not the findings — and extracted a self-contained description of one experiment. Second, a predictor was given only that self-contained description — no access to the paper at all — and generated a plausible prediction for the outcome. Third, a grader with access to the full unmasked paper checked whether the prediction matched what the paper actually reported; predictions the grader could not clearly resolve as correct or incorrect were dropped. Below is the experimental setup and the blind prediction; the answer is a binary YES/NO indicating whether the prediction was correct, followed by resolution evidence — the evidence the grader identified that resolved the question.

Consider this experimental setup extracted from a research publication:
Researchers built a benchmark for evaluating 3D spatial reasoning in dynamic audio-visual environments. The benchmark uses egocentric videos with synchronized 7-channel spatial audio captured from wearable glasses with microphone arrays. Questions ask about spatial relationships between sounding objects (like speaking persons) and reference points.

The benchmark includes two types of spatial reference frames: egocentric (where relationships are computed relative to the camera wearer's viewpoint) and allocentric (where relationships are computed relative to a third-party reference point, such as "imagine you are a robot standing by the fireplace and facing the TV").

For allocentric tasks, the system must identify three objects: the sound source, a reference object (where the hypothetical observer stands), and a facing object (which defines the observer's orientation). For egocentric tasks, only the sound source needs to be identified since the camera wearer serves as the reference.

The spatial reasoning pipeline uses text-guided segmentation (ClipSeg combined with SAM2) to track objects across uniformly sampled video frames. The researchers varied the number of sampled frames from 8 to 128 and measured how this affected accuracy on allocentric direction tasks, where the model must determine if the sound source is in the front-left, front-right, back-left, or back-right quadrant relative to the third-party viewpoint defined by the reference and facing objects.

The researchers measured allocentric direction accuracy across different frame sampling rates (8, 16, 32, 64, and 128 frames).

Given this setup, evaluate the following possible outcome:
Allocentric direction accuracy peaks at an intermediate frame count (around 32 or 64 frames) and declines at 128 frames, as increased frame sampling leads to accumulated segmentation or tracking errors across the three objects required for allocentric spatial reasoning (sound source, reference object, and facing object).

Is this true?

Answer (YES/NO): NO